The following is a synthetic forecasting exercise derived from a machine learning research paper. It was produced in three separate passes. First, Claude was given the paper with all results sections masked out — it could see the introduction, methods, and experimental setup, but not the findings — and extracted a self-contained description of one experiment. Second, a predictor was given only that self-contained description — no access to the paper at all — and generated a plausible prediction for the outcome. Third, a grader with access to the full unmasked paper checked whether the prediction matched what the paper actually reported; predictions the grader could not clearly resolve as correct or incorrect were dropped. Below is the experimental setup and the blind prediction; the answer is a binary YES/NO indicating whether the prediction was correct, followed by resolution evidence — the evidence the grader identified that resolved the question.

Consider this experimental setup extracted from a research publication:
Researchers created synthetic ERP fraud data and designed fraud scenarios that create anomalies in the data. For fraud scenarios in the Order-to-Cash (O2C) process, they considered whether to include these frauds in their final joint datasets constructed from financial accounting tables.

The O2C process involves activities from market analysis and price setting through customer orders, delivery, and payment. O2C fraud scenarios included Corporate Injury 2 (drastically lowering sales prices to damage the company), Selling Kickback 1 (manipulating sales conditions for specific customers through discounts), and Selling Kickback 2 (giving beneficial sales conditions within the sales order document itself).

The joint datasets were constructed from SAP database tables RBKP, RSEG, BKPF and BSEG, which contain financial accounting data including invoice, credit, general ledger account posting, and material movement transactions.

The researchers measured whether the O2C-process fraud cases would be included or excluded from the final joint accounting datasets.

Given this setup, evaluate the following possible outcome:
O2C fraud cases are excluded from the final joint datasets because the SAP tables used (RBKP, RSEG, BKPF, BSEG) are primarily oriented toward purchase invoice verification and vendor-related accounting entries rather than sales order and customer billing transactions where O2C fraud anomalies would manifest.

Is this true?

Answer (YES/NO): YES